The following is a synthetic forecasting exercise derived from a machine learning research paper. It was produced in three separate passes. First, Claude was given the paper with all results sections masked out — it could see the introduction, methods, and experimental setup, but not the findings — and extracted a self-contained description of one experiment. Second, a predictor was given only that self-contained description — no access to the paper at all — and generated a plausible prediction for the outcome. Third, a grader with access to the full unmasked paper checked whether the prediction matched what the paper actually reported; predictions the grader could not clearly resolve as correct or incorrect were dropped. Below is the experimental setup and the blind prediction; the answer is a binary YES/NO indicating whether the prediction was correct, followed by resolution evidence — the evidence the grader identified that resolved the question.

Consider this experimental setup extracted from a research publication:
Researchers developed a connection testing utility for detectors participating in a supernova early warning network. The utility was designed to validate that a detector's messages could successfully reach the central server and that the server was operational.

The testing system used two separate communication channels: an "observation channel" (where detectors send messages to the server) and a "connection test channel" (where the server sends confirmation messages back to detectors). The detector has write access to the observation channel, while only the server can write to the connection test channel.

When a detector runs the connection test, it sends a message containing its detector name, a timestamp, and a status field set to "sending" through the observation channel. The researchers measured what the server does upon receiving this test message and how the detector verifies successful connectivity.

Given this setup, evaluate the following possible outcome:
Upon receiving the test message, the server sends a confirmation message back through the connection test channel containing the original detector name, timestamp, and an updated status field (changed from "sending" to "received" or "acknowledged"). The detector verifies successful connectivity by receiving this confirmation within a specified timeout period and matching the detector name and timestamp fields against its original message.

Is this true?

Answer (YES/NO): YES